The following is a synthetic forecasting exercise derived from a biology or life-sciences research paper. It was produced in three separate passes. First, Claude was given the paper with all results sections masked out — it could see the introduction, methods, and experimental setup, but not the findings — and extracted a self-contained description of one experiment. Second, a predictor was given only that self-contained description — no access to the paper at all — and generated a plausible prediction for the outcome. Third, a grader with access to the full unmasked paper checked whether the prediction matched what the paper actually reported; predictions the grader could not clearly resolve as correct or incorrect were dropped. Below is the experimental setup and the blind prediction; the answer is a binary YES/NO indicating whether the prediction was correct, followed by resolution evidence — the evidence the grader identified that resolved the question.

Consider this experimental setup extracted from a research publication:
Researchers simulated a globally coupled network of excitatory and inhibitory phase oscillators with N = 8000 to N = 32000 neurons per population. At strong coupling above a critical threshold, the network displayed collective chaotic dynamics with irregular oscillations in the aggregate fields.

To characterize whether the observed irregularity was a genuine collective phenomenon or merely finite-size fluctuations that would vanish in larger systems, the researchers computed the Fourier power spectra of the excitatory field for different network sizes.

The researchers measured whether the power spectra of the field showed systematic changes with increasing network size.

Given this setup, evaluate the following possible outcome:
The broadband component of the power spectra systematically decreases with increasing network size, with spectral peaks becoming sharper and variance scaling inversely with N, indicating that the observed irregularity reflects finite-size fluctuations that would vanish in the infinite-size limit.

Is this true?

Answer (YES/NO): NO